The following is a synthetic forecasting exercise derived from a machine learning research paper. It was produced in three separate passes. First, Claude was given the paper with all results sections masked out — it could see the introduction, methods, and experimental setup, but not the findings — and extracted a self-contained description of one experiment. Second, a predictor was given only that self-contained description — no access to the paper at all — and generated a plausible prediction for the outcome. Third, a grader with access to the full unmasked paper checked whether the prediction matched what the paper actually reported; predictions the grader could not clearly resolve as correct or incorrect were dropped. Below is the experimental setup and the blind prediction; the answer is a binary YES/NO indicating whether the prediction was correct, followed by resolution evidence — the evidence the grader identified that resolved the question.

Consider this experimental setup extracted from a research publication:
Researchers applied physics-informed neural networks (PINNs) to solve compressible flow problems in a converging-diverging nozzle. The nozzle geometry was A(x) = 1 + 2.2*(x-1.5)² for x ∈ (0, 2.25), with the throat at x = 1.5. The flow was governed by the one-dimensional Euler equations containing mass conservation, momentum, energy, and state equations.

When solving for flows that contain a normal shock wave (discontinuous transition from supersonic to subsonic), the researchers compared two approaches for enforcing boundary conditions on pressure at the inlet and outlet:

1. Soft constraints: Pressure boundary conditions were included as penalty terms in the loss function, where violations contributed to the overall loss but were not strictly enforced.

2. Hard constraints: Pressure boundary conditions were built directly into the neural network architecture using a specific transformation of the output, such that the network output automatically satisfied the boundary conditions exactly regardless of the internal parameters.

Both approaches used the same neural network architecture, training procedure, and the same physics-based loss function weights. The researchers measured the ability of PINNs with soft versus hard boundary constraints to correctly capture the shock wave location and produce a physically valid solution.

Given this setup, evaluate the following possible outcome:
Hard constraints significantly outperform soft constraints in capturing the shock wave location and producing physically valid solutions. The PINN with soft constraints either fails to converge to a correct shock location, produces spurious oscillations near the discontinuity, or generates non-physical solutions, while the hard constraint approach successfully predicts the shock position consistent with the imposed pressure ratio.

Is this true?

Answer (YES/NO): NO